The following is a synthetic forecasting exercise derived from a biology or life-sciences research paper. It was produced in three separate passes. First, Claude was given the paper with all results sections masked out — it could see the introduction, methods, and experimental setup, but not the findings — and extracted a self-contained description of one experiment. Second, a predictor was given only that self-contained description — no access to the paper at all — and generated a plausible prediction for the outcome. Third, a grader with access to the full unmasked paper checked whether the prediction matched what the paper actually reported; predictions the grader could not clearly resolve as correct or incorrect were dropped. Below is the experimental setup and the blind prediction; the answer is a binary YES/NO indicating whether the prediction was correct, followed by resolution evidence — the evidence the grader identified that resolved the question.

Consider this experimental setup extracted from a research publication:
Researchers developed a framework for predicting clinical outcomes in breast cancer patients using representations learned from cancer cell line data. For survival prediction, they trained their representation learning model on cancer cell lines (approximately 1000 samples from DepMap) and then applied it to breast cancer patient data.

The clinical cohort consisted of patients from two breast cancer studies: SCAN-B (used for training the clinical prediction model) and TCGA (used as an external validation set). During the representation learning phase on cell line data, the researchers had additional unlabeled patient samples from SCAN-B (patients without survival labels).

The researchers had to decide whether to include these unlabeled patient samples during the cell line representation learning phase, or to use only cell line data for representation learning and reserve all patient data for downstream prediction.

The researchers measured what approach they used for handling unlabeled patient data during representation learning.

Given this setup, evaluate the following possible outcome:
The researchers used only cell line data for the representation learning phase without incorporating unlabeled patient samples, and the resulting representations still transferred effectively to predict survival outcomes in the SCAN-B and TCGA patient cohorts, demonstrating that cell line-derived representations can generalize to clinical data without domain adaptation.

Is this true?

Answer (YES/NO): NO